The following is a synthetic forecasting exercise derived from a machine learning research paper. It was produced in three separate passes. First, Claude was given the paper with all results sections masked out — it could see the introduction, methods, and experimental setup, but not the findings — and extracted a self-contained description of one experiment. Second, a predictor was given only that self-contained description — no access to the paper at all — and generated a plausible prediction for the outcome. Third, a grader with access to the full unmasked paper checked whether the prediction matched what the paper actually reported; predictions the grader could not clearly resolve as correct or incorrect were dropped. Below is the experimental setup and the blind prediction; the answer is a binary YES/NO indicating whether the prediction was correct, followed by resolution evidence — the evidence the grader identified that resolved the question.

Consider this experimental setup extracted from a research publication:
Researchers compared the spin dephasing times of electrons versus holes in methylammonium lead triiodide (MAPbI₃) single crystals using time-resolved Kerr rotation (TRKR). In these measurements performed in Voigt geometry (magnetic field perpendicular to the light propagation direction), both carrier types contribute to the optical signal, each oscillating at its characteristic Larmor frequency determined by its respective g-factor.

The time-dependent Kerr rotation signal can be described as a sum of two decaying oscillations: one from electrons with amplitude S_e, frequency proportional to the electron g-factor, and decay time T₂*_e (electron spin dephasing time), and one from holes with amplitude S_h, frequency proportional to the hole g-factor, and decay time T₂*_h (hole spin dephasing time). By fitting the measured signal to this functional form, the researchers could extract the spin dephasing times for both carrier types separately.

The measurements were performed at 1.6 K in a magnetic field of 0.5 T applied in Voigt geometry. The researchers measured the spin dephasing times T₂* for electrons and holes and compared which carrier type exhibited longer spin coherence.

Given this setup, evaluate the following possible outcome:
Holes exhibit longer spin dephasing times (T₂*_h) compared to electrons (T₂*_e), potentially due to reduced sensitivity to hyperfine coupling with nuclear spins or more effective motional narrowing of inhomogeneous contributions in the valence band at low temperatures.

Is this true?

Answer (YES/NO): YES